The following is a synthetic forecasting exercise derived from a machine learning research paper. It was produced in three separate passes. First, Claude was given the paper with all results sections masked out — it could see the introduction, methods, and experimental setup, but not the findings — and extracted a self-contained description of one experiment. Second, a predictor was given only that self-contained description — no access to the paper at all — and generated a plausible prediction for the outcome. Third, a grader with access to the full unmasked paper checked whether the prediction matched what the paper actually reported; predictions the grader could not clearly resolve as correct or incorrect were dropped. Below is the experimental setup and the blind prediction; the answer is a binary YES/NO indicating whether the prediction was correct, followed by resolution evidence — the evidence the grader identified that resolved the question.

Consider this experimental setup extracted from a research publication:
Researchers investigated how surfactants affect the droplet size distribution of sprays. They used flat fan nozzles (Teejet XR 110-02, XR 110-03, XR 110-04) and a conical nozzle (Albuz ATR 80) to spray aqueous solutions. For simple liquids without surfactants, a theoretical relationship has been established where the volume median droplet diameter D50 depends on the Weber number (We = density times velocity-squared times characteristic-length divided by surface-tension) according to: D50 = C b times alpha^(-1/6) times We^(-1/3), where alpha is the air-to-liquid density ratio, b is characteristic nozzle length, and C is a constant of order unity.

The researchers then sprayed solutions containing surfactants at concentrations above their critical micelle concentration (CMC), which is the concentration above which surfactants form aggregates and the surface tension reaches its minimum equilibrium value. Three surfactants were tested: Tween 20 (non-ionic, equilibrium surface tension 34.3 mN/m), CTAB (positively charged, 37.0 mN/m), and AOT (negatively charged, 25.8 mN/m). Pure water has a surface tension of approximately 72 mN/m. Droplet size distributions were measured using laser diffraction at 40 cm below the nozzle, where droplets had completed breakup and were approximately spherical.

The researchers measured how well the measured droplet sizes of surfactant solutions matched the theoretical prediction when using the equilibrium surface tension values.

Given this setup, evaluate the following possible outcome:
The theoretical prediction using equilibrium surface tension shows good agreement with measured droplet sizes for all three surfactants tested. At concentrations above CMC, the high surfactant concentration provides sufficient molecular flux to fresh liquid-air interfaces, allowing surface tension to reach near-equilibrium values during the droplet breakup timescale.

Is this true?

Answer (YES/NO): NO